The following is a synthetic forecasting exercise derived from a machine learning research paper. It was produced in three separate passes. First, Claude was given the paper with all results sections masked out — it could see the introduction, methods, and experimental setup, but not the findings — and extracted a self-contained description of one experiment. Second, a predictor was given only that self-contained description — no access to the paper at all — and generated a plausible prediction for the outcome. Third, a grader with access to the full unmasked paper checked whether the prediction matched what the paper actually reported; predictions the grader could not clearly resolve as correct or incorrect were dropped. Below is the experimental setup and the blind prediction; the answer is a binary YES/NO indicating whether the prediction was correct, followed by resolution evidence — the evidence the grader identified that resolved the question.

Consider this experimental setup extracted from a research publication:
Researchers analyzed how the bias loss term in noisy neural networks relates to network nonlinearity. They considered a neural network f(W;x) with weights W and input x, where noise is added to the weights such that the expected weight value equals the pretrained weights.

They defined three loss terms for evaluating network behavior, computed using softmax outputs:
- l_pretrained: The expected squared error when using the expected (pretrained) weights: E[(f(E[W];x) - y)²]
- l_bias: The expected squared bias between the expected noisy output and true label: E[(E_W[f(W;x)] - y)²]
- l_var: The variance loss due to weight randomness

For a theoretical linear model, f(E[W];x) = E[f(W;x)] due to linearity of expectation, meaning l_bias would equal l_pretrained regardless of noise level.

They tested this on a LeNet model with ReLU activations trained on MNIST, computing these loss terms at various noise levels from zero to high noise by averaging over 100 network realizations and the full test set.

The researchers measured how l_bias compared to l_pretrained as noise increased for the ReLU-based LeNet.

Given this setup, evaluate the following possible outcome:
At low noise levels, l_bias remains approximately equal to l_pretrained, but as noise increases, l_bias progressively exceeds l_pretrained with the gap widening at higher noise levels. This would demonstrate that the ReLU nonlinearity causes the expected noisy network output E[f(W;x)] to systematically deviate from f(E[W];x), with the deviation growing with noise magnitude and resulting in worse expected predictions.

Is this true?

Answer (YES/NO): YES